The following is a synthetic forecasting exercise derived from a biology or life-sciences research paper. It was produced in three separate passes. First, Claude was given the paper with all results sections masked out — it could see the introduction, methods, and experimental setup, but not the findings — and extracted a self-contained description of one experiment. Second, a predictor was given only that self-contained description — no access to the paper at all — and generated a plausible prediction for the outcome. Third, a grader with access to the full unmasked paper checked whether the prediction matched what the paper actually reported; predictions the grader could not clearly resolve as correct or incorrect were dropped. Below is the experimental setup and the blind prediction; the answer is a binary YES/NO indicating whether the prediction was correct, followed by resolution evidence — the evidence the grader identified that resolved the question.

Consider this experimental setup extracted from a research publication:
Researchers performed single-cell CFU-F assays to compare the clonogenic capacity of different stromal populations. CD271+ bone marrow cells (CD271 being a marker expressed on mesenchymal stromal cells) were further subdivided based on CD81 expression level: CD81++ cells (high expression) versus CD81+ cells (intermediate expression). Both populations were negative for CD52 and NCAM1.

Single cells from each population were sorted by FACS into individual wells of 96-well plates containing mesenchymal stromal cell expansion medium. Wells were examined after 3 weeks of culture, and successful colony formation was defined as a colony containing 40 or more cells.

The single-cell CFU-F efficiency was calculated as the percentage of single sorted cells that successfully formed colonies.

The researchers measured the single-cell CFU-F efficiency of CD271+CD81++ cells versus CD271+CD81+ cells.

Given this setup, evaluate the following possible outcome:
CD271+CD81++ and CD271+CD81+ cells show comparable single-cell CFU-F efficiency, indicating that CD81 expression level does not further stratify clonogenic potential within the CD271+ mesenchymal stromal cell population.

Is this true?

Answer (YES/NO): NO